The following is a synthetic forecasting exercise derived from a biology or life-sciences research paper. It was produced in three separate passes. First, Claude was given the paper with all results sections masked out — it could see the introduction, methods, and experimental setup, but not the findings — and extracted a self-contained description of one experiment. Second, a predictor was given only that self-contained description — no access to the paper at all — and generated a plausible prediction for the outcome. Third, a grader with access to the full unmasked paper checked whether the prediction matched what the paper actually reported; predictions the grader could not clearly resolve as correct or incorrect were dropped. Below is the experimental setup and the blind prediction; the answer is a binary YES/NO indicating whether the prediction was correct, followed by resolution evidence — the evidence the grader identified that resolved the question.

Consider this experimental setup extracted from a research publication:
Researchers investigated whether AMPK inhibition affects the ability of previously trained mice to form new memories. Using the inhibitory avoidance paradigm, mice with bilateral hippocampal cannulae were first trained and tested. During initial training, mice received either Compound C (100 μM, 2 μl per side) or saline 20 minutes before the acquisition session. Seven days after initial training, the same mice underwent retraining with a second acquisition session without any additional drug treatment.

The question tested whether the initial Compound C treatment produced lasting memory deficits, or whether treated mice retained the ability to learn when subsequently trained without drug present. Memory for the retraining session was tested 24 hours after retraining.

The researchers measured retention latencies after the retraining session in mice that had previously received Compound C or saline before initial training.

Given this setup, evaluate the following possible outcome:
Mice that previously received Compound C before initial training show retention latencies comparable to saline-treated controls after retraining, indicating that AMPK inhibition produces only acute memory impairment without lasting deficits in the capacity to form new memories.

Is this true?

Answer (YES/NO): YES